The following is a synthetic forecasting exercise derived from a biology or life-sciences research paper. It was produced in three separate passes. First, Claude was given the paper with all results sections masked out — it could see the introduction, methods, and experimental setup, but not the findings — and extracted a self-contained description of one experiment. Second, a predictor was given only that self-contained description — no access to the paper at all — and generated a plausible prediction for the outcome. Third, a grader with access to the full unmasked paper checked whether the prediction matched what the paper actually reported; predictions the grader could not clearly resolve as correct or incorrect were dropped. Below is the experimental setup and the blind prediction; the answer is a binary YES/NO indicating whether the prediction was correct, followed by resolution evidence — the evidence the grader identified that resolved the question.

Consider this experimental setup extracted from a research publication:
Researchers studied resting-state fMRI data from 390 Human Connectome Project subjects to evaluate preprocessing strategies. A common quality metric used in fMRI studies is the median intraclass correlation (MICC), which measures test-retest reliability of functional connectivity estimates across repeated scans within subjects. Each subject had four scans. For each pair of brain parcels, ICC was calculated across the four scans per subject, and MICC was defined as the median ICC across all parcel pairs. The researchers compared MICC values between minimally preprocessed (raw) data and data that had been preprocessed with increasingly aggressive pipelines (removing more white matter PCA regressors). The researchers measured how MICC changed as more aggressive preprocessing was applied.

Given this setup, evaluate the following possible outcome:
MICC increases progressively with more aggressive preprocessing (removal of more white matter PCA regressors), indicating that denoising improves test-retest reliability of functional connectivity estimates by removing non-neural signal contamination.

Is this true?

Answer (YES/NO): NO